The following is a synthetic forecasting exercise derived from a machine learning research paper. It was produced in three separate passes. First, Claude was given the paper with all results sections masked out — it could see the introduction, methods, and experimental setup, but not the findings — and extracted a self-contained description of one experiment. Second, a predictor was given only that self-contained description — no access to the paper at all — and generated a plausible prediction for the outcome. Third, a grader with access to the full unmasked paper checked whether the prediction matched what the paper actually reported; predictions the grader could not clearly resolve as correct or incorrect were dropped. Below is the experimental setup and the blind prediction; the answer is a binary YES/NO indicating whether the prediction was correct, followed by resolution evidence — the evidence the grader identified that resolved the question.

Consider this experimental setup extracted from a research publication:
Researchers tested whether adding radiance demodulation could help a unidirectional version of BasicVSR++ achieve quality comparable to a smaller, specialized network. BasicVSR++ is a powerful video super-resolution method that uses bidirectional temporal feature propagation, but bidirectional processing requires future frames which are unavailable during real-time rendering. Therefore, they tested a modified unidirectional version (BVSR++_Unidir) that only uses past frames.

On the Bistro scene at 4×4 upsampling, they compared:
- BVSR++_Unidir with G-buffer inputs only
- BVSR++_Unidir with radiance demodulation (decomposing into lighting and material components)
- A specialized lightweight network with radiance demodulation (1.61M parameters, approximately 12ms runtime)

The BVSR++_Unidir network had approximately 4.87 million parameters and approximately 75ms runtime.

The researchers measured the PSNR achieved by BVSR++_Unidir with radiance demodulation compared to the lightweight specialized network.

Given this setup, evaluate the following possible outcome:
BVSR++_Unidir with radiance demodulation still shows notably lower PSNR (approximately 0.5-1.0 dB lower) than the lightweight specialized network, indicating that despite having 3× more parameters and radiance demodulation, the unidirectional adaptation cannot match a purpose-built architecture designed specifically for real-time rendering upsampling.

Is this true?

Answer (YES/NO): NO